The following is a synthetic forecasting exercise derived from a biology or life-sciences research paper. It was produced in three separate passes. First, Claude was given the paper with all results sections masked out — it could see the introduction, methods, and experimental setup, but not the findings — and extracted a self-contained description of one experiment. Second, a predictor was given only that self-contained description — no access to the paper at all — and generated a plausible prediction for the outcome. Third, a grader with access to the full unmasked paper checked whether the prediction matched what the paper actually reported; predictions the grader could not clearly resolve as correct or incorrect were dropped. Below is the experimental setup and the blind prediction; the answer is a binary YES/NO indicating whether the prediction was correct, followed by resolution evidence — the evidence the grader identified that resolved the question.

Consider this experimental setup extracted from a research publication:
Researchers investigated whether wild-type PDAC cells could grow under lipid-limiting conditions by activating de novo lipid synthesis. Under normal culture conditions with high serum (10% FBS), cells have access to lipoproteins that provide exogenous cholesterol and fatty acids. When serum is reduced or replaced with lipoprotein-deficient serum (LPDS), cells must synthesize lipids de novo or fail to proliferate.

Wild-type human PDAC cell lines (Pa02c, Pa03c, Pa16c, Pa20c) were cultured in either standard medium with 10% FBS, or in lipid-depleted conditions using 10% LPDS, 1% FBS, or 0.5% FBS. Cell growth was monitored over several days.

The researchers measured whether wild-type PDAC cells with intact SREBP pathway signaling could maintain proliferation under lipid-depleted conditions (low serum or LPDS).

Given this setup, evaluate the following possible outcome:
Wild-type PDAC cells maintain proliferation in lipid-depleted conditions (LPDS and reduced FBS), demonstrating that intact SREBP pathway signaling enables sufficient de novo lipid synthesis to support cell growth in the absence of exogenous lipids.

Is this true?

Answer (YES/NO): YES